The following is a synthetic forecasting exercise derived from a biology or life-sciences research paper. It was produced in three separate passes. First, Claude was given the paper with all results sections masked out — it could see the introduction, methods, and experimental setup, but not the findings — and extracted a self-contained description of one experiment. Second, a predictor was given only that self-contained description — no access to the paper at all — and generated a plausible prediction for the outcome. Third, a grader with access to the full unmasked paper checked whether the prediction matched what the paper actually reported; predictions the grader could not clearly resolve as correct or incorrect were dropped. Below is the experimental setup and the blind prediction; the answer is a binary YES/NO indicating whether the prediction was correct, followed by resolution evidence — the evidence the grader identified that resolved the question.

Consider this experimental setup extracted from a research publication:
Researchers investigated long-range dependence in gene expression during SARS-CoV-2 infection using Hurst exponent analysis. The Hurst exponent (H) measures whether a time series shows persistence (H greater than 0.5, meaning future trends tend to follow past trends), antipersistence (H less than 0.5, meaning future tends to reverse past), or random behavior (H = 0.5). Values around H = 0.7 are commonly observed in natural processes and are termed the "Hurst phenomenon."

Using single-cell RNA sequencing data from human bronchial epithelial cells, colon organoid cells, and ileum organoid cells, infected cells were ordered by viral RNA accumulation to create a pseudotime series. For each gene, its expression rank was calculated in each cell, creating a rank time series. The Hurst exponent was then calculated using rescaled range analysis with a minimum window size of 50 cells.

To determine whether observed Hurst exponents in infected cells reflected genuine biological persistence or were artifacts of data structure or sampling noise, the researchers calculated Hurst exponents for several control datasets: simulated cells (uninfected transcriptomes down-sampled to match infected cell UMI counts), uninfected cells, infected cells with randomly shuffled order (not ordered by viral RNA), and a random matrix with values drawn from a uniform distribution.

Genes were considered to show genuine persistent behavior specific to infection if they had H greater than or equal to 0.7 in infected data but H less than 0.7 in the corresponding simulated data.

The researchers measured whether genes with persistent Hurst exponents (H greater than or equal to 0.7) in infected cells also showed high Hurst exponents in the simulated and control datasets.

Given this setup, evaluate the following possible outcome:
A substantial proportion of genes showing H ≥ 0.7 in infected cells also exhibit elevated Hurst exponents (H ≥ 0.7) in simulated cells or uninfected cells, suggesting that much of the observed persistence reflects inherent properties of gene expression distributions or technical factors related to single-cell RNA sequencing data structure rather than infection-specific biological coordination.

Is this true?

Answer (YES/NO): NO